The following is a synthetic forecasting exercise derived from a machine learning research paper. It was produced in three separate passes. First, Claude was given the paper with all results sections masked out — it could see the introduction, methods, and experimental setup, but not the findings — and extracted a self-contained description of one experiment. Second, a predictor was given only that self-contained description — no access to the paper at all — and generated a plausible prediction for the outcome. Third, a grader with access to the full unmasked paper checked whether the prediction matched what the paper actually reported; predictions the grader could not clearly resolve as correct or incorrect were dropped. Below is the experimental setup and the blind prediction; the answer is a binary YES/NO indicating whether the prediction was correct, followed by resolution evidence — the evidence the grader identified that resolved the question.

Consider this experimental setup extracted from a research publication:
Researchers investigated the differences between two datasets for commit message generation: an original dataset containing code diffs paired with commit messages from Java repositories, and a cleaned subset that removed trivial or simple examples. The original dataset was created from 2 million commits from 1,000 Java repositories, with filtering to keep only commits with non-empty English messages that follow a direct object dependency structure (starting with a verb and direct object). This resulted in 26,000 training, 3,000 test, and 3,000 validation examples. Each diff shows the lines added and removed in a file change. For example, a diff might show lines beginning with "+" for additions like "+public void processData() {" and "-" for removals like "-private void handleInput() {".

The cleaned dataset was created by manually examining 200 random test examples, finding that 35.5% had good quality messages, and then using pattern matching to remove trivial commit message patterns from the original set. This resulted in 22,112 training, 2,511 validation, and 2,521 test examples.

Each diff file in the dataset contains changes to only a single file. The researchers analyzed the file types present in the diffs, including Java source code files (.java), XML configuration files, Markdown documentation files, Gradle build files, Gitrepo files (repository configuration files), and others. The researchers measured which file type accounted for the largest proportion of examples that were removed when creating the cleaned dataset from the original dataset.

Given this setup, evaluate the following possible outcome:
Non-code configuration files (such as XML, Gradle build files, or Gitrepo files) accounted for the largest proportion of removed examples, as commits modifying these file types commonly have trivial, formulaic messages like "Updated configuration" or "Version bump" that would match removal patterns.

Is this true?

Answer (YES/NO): YES